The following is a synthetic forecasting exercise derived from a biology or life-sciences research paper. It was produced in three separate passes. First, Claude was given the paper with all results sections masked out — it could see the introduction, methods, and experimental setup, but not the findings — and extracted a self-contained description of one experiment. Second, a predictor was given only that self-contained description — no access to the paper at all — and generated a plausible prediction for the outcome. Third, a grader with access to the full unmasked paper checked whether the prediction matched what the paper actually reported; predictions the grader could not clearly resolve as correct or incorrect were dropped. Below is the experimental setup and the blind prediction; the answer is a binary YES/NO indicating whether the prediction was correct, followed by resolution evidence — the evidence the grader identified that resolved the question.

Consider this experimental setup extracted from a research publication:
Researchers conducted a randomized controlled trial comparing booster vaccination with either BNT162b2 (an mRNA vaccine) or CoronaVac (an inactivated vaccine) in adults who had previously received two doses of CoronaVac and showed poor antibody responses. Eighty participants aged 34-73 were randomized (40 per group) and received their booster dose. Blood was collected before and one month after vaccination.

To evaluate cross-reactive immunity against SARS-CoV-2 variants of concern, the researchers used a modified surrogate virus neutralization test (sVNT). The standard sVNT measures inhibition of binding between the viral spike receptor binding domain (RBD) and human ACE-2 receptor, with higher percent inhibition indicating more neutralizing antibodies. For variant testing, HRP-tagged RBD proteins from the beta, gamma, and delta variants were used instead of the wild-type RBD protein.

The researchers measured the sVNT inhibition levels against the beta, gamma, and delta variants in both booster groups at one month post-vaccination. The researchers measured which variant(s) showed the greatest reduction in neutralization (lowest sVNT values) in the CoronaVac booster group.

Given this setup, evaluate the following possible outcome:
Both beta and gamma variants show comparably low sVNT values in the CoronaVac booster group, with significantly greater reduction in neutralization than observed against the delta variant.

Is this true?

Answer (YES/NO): NO